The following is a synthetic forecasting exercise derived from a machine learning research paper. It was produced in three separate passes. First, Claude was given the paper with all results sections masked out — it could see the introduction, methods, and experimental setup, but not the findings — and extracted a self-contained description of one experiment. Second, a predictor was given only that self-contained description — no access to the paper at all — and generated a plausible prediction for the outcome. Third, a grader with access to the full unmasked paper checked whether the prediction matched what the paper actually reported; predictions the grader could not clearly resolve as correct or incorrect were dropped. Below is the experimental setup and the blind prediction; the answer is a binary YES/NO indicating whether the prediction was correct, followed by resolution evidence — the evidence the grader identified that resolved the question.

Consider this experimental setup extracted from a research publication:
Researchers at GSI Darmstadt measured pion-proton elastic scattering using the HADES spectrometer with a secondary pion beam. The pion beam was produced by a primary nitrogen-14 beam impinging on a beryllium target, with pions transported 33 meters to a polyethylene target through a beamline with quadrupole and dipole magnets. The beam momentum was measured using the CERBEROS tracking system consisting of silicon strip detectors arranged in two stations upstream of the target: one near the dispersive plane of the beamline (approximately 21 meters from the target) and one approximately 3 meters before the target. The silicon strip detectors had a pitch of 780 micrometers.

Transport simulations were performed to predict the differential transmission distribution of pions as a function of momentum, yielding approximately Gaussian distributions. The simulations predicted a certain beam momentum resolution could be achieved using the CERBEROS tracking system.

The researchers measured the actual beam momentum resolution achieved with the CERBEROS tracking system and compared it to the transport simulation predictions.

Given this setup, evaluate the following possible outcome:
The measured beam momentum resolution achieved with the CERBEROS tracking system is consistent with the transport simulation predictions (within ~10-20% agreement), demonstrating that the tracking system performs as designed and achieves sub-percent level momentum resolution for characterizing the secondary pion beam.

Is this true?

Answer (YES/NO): NO